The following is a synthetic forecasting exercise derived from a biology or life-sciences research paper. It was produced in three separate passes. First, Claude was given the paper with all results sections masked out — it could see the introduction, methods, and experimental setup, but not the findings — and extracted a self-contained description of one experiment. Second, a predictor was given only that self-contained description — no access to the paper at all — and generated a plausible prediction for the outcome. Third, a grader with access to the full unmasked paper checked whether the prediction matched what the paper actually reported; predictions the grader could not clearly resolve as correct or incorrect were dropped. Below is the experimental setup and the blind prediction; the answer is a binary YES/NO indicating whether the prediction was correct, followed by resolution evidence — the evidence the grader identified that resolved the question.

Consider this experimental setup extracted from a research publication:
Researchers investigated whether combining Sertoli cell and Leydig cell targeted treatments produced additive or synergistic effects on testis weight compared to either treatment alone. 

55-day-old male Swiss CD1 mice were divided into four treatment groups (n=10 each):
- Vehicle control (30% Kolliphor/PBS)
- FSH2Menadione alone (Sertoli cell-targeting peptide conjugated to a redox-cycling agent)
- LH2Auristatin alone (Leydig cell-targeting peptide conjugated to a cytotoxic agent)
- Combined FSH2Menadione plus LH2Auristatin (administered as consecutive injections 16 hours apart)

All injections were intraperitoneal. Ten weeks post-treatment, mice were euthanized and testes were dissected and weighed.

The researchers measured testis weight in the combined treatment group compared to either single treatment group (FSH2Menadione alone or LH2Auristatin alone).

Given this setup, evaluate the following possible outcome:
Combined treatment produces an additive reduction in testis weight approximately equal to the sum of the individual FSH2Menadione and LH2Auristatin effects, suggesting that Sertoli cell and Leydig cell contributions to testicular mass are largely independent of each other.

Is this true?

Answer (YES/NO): NO